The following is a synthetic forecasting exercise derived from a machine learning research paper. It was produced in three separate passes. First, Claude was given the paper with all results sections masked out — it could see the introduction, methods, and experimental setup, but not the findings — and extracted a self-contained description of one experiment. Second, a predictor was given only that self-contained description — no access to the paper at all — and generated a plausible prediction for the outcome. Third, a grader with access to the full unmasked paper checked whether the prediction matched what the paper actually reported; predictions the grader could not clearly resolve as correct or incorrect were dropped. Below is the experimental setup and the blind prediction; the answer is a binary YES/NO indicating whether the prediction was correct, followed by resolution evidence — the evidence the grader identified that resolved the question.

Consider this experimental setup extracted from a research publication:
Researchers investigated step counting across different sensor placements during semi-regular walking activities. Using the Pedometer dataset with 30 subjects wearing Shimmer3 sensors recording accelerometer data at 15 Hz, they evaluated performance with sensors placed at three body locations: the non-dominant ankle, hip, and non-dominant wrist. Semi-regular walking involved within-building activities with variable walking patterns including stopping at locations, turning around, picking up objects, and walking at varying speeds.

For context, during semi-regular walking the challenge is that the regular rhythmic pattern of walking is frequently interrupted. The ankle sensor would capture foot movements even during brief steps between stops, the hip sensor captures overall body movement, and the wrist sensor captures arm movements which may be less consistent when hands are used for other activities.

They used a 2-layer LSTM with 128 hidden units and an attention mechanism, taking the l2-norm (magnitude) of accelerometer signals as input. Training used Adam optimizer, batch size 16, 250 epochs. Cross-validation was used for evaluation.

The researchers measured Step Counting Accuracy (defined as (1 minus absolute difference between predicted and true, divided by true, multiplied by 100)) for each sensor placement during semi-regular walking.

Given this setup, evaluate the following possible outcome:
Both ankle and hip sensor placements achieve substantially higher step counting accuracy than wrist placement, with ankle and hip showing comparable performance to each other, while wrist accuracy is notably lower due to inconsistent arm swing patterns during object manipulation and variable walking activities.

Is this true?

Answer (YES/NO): NO